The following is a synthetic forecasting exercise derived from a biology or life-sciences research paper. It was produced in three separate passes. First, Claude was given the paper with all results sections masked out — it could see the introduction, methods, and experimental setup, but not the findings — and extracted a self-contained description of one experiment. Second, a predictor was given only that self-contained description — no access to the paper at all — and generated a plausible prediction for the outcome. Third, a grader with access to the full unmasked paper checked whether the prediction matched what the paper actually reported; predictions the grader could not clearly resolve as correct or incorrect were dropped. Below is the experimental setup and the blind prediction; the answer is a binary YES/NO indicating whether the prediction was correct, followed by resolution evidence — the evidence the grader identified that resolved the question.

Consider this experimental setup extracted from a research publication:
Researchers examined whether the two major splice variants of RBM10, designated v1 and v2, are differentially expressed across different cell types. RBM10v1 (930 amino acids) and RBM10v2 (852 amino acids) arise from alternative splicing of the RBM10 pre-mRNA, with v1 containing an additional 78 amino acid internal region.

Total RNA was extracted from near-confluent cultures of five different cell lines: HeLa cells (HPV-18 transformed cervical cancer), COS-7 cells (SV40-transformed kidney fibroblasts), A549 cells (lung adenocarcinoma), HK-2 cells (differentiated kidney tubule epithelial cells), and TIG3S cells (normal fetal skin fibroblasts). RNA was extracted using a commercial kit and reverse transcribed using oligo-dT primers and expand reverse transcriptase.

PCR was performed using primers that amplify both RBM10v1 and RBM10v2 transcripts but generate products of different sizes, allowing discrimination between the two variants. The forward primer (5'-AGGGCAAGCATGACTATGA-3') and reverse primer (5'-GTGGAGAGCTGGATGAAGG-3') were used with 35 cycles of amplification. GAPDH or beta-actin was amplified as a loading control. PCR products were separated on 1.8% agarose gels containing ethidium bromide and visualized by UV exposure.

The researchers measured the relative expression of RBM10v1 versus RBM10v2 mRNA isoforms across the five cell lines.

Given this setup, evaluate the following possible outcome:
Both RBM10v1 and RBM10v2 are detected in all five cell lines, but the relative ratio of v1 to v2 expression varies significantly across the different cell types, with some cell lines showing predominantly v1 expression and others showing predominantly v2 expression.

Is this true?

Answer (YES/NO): NO